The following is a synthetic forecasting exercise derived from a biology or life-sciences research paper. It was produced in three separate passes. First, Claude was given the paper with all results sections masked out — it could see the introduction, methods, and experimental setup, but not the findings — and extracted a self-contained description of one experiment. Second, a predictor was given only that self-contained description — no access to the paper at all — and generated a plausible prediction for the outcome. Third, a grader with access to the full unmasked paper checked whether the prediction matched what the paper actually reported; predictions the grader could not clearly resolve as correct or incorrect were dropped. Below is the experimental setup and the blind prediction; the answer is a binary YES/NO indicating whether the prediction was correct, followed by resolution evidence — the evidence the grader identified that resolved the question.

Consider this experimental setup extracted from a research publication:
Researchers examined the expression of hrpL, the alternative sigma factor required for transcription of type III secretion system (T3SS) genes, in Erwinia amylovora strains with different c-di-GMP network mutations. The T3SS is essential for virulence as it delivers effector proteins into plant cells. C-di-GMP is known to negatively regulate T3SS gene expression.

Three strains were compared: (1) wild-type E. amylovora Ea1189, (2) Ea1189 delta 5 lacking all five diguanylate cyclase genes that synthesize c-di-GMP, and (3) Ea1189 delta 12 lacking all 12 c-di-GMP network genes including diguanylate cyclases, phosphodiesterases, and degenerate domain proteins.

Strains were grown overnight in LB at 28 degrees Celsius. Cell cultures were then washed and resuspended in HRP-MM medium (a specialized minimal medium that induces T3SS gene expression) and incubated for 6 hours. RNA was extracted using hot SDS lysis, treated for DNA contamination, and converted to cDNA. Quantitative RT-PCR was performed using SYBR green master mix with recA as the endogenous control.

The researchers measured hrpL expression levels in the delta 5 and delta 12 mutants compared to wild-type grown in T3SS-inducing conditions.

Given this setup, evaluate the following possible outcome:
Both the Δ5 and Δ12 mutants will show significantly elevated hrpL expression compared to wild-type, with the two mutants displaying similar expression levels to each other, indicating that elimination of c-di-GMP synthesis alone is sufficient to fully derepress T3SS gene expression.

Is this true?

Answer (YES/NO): NO